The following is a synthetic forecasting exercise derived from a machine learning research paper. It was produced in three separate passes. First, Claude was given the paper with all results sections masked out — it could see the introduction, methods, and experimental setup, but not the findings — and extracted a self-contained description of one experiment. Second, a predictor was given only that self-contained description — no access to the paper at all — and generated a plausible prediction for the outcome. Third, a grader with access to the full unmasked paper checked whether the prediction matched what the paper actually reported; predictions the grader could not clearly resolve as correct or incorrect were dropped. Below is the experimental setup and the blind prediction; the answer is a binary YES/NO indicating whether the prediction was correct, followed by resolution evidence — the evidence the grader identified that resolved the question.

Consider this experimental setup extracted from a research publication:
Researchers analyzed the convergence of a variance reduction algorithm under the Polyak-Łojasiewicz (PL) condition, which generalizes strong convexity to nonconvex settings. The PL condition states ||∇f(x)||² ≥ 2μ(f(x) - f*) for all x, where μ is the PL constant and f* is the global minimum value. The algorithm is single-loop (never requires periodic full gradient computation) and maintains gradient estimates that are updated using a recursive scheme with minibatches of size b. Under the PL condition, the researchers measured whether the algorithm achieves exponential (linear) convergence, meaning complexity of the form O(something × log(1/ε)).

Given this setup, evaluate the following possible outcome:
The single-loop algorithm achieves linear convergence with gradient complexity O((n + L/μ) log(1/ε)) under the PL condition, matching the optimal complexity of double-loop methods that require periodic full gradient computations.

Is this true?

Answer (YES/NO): NO